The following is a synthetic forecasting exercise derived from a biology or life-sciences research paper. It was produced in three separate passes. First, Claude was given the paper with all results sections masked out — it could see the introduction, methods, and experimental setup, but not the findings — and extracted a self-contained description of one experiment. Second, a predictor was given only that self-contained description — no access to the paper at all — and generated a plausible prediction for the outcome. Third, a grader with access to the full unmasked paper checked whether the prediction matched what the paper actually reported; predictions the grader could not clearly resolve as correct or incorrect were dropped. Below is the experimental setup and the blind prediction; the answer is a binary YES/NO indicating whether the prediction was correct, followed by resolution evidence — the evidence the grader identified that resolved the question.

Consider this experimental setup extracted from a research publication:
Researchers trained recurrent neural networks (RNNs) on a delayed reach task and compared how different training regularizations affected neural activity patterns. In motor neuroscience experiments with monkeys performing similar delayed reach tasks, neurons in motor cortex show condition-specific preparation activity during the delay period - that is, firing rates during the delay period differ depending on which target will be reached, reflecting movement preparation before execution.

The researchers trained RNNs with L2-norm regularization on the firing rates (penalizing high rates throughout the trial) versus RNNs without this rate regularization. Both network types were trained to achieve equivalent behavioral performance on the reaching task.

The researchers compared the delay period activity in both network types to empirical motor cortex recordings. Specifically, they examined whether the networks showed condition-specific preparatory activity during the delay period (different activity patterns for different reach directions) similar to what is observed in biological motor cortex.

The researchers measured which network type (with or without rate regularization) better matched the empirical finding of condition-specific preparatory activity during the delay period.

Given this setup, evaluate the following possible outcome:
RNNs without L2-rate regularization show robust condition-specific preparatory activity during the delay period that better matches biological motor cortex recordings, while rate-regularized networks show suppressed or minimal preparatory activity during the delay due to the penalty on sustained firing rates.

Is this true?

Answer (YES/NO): NO